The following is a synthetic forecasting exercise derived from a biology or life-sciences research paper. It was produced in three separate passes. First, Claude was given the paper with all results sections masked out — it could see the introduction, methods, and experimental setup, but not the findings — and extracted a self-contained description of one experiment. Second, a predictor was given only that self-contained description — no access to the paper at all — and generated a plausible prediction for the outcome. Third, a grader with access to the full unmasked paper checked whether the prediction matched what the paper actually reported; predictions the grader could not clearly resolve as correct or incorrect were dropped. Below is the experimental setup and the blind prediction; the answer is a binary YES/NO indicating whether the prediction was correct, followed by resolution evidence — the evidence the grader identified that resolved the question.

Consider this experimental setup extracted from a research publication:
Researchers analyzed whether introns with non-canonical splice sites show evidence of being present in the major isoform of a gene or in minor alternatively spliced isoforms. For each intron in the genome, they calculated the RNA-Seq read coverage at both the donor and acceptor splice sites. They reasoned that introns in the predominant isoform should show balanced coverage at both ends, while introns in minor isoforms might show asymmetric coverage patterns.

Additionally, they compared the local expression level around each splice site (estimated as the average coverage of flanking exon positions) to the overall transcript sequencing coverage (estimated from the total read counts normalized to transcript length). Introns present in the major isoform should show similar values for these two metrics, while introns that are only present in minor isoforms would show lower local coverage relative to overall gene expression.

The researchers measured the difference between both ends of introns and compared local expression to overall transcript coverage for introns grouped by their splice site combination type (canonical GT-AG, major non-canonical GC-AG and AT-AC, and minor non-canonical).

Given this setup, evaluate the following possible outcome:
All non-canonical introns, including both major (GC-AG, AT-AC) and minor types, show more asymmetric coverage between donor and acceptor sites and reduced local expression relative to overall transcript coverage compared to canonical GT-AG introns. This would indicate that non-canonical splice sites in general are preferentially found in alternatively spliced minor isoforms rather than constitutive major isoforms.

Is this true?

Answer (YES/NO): NO